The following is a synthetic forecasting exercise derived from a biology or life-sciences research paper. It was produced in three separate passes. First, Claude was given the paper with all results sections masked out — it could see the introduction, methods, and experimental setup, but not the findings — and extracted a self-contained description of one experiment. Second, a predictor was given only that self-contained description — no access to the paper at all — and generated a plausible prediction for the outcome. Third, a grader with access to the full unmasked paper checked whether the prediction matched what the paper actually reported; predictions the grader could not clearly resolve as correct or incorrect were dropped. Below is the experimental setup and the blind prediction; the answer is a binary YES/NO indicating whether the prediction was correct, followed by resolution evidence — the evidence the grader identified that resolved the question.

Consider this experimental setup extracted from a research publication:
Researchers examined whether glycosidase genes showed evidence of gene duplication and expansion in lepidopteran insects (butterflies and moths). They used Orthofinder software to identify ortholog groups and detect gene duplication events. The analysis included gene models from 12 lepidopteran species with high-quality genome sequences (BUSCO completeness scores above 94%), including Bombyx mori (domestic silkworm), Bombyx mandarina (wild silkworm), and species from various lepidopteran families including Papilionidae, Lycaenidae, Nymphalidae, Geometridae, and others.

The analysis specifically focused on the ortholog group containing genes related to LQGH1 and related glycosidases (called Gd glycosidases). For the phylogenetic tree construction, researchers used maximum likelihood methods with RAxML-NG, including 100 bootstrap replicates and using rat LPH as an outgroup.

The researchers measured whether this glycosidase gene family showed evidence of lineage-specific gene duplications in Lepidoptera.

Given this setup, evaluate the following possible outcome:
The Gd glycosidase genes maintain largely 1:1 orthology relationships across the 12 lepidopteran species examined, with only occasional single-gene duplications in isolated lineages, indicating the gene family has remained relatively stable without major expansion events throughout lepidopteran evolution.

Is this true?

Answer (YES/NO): NO